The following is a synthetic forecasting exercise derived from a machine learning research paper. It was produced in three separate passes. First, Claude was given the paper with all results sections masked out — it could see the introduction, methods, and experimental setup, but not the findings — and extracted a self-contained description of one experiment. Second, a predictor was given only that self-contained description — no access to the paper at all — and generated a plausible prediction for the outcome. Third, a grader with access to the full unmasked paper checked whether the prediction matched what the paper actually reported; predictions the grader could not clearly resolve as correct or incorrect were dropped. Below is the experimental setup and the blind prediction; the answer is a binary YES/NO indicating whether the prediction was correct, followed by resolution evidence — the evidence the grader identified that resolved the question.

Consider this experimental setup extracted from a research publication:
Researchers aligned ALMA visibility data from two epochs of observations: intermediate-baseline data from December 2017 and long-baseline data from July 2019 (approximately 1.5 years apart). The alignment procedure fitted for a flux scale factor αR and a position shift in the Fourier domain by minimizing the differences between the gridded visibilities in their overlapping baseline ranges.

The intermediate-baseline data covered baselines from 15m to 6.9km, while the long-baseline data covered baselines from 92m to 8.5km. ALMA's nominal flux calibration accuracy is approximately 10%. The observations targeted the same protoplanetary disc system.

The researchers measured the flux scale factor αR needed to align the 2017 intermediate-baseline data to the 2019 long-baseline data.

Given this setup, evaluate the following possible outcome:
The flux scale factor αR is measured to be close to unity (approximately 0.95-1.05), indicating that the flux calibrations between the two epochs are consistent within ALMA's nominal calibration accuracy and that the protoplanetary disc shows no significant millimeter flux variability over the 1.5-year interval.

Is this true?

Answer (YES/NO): YES